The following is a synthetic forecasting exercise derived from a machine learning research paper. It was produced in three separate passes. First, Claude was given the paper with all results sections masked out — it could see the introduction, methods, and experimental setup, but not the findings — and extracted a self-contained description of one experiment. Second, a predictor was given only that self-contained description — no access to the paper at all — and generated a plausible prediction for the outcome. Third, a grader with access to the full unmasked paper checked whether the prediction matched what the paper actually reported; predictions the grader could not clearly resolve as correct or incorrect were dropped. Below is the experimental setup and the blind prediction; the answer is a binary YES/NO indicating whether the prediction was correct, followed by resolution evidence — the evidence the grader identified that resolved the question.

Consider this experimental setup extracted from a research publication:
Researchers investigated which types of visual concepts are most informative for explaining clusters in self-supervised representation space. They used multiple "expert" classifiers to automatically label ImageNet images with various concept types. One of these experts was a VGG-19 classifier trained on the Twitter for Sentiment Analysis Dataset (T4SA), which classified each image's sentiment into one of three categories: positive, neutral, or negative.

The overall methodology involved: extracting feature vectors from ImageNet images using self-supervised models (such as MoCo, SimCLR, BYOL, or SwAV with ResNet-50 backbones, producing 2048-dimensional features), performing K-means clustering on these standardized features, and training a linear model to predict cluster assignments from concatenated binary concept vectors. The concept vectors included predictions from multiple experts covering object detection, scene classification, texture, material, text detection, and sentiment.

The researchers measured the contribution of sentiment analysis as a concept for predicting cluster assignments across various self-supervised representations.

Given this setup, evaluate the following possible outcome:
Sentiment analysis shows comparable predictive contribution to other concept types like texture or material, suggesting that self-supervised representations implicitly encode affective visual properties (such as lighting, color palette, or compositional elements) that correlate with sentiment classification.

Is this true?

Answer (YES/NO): NO